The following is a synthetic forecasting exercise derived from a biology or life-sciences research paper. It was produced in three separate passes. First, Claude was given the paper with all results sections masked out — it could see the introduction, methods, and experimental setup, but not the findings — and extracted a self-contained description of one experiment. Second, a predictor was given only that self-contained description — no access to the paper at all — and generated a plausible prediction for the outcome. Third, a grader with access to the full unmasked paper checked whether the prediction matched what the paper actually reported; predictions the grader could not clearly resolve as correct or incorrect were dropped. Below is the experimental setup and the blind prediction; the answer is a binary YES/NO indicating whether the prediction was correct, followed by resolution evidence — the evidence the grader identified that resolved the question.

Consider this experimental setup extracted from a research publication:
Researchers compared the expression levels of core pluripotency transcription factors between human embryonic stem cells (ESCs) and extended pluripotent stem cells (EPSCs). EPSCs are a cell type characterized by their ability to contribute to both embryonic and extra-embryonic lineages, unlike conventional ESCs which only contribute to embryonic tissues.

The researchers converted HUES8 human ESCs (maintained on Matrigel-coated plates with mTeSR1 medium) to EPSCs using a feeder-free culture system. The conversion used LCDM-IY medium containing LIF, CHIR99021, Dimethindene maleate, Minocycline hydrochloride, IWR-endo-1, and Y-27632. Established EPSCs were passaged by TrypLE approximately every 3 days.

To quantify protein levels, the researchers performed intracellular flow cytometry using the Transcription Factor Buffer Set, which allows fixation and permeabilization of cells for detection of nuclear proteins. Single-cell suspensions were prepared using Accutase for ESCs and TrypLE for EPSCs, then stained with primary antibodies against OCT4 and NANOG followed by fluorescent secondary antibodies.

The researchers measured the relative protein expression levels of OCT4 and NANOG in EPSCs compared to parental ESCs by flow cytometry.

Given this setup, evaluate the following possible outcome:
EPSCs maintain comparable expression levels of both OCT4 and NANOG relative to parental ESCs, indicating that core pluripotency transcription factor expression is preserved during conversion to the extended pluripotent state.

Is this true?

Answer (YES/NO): NO